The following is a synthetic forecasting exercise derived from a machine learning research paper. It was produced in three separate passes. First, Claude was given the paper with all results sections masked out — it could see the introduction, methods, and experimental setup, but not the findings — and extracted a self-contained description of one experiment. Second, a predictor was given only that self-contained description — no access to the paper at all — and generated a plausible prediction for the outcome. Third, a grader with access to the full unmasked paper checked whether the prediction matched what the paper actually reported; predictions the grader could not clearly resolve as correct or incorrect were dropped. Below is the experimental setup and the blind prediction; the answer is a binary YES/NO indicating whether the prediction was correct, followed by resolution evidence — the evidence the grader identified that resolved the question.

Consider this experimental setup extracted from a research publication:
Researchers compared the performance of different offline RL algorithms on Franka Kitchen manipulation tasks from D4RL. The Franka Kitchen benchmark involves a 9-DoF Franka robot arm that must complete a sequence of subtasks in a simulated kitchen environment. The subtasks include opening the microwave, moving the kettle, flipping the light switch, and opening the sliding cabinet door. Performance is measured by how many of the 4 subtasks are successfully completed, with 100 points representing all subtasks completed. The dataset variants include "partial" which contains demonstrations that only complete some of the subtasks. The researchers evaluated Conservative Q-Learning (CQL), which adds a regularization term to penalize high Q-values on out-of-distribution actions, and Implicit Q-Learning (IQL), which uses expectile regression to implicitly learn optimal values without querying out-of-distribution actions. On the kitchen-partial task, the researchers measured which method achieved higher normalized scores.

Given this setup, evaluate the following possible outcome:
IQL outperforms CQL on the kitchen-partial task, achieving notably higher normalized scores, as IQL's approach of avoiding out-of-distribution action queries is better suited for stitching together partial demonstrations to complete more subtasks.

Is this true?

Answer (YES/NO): NO